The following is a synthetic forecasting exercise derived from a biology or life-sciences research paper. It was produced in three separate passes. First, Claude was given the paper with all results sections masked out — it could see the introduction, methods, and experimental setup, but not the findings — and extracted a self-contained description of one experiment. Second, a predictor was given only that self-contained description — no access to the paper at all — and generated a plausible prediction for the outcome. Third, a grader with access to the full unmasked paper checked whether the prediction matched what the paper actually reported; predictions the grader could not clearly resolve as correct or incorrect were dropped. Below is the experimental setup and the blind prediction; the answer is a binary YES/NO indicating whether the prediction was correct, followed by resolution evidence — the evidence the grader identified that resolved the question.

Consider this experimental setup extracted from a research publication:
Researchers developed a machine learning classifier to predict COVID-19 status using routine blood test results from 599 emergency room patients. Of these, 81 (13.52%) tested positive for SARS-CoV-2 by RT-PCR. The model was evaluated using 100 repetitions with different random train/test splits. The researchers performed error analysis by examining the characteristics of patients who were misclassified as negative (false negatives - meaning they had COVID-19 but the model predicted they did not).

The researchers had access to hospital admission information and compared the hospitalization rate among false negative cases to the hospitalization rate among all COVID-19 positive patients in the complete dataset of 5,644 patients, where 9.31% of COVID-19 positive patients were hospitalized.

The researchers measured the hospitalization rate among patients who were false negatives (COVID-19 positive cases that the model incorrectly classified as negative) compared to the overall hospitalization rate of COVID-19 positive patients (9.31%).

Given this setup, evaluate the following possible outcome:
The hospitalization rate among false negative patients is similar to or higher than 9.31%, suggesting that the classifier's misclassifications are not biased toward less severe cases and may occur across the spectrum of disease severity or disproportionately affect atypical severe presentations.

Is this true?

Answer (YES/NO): YES